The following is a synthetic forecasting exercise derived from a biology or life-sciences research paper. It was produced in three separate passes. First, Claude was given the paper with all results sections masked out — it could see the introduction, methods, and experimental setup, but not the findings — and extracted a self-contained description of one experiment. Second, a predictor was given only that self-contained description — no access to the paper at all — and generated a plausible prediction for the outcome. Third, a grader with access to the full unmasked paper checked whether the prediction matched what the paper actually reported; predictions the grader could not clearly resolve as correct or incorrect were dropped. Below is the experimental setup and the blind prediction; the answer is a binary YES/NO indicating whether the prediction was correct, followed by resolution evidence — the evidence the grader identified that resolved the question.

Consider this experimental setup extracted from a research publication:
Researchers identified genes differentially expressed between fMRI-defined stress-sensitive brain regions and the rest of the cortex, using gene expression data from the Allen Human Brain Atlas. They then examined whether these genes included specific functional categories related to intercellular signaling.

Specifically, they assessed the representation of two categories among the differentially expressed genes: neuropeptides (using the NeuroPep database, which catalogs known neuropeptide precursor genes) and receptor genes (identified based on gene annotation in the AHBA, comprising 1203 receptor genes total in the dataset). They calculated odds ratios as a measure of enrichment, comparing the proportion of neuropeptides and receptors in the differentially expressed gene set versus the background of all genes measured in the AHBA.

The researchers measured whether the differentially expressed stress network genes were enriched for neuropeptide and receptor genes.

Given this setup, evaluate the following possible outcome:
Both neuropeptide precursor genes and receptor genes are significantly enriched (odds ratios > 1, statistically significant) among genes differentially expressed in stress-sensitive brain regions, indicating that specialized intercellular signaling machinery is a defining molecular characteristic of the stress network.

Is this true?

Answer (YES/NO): NO